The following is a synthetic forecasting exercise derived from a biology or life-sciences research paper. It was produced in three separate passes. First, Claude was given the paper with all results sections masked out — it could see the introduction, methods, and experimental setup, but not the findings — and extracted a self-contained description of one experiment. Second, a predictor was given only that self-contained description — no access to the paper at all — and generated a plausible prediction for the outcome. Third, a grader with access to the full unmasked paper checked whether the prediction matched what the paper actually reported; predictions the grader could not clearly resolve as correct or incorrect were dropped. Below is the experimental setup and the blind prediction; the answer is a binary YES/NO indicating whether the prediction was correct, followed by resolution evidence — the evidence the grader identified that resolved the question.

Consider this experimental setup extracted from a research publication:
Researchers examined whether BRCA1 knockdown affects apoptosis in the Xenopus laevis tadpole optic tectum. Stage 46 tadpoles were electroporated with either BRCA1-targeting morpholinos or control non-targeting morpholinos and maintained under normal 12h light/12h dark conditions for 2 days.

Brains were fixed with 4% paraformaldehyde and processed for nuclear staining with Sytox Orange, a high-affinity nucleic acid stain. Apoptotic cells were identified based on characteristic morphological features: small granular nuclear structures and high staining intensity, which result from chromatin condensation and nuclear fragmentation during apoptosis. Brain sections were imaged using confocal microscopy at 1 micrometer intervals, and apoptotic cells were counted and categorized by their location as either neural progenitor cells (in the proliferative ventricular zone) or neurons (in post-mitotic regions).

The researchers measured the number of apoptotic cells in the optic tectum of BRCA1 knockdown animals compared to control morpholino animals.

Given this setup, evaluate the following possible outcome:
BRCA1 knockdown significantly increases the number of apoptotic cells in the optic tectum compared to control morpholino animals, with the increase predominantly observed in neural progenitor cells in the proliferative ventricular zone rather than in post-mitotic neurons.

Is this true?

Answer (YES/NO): NO